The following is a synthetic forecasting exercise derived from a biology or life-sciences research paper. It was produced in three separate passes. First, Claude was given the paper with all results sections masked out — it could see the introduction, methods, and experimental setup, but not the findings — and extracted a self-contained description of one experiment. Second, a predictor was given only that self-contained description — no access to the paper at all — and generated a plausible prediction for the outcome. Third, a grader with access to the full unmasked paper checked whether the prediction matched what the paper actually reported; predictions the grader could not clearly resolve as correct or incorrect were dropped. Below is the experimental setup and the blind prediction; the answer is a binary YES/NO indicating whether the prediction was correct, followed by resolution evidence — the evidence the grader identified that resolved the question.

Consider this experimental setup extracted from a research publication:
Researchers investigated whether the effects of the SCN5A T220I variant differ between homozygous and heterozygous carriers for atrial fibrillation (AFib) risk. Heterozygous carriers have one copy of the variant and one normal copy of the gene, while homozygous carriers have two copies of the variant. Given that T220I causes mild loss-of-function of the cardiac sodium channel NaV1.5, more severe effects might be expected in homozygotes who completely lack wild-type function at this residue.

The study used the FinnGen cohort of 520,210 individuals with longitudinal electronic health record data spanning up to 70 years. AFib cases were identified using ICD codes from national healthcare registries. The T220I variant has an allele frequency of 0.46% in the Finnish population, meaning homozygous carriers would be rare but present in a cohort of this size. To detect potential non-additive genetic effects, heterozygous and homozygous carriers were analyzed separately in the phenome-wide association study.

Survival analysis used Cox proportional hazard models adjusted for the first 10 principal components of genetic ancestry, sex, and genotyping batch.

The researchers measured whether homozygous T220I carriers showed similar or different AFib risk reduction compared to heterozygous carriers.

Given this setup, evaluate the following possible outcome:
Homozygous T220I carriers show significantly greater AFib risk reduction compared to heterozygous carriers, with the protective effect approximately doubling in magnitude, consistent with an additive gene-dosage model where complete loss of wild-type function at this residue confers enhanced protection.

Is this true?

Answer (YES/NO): NO